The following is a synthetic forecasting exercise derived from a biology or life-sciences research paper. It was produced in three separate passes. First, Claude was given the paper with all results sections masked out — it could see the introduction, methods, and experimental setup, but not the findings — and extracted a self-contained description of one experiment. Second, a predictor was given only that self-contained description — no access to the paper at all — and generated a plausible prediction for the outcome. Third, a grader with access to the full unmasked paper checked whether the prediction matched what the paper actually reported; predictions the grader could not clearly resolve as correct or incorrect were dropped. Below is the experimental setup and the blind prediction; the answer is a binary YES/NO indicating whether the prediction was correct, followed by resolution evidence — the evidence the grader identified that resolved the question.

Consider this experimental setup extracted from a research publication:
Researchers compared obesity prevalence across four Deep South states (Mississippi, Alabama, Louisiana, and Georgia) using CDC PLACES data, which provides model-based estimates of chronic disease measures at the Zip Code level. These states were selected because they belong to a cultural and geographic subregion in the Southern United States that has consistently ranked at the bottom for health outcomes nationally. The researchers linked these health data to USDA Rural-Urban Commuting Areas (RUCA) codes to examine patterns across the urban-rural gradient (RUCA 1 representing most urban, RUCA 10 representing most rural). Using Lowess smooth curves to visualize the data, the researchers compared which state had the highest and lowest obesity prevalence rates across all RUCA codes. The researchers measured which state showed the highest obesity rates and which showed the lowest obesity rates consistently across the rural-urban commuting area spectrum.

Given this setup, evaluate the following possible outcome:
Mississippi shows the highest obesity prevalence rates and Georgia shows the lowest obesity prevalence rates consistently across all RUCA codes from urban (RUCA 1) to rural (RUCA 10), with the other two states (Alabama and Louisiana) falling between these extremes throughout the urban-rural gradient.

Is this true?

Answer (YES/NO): YES